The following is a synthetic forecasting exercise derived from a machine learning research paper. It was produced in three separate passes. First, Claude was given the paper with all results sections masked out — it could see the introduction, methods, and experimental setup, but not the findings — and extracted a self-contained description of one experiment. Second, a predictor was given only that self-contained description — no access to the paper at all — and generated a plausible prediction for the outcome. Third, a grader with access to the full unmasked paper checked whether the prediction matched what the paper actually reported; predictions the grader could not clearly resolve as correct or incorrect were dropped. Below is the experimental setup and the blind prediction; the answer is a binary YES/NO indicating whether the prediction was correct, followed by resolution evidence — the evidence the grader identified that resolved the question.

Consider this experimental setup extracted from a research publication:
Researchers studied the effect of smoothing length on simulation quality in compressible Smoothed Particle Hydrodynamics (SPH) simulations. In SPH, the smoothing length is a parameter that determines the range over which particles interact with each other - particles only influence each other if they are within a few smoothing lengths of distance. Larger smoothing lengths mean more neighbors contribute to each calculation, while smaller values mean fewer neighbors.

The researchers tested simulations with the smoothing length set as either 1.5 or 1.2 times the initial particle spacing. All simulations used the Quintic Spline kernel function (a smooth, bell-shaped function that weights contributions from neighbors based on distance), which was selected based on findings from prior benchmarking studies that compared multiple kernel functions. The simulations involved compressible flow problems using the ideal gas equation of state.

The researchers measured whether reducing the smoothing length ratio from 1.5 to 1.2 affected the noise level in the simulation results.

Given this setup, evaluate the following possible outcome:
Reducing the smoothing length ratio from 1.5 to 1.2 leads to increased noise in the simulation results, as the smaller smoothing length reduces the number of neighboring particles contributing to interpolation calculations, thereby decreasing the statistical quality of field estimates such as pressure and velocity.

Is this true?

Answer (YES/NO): YES